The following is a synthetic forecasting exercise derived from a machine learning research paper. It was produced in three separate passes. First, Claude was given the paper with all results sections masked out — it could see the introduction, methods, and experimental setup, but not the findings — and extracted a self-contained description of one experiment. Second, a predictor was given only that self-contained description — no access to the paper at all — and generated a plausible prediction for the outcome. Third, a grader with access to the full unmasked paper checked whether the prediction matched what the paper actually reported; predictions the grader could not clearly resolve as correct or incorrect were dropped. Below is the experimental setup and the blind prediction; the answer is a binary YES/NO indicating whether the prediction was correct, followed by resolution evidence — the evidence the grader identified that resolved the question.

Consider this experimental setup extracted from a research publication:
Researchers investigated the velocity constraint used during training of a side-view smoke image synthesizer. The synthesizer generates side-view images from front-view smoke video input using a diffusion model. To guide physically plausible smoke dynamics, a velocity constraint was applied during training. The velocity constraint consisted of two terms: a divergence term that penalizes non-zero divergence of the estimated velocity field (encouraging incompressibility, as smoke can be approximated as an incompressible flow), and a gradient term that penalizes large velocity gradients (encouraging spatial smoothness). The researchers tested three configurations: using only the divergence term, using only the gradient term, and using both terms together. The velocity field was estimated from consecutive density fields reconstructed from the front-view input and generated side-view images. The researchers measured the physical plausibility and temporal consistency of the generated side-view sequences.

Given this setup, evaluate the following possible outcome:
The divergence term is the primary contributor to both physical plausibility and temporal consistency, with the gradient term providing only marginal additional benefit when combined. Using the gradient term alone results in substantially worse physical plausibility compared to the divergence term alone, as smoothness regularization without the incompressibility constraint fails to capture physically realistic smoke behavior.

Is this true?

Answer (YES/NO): YES